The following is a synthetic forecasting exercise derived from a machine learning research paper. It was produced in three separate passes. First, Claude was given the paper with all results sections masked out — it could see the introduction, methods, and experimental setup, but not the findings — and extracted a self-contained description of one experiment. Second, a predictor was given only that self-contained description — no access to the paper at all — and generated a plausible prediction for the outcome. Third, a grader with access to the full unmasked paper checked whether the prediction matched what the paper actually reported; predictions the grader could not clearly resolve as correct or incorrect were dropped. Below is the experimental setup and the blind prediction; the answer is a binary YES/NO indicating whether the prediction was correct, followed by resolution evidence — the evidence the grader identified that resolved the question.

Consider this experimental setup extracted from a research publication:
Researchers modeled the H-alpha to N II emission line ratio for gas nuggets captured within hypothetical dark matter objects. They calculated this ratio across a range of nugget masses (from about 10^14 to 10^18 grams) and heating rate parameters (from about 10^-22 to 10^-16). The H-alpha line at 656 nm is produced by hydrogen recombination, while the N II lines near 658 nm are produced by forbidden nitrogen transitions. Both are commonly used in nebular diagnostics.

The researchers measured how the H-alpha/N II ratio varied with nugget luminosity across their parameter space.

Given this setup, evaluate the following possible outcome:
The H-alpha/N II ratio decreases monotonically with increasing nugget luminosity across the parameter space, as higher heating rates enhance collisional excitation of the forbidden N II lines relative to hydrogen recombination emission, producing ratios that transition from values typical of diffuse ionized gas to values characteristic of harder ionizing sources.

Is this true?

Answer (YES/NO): NO